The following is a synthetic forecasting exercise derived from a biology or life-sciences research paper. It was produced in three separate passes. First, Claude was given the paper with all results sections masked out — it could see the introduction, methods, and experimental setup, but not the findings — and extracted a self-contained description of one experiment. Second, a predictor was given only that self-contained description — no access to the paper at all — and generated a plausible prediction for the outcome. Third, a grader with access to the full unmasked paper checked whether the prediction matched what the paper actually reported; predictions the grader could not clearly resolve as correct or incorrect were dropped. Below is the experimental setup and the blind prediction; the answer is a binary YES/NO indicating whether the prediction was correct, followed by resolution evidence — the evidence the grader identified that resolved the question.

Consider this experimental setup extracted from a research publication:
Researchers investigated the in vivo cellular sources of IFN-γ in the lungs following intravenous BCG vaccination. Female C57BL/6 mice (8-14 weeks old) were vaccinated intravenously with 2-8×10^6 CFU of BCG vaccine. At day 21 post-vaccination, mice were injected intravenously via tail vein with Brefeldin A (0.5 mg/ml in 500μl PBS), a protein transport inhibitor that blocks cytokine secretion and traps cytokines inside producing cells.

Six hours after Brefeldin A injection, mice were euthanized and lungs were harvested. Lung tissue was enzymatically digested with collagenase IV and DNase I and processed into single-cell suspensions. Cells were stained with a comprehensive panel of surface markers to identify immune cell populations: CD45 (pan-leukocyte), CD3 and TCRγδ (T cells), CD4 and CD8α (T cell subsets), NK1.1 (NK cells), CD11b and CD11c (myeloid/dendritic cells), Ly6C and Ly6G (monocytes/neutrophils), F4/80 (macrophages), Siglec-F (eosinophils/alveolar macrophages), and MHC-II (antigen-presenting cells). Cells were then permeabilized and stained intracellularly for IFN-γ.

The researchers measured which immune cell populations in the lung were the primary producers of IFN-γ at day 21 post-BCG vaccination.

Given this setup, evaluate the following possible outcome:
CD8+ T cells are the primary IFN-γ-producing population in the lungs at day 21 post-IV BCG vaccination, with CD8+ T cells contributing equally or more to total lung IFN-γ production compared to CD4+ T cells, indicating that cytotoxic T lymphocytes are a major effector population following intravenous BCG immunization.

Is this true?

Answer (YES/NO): NO